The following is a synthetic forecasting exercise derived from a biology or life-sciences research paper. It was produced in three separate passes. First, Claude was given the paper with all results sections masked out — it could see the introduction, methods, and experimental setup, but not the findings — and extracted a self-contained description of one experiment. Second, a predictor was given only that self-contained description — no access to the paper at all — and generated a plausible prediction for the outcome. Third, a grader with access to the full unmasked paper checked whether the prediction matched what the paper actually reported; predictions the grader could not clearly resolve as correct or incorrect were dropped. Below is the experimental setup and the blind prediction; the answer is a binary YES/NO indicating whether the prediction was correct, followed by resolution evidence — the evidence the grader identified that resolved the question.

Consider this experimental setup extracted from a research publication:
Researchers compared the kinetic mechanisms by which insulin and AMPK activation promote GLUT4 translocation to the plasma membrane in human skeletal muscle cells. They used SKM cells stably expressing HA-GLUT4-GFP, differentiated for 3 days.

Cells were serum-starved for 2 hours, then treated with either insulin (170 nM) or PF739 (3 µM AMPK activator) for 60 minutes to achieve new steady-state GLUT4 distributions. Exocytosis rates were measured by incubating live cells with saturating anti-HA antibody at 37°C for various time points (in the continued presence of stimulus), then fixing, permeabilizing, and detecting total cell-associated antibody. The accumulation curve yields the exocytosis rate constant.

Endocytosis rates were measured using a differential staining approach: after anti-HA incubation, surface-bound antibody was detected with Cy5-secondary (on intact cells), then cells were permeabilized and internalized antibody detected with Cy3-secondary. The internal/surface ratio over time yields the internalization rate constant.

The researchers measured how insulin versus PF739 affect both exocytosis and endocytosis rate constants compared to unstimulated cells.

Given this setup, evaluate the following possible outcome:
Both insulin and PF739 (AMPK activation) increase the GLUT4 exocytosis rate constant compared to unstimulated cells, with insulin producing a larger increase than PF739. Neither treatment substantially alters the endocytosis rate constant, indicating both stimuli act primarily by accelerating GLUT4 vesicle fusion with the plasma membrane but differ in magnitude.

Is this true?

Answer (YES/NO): NO